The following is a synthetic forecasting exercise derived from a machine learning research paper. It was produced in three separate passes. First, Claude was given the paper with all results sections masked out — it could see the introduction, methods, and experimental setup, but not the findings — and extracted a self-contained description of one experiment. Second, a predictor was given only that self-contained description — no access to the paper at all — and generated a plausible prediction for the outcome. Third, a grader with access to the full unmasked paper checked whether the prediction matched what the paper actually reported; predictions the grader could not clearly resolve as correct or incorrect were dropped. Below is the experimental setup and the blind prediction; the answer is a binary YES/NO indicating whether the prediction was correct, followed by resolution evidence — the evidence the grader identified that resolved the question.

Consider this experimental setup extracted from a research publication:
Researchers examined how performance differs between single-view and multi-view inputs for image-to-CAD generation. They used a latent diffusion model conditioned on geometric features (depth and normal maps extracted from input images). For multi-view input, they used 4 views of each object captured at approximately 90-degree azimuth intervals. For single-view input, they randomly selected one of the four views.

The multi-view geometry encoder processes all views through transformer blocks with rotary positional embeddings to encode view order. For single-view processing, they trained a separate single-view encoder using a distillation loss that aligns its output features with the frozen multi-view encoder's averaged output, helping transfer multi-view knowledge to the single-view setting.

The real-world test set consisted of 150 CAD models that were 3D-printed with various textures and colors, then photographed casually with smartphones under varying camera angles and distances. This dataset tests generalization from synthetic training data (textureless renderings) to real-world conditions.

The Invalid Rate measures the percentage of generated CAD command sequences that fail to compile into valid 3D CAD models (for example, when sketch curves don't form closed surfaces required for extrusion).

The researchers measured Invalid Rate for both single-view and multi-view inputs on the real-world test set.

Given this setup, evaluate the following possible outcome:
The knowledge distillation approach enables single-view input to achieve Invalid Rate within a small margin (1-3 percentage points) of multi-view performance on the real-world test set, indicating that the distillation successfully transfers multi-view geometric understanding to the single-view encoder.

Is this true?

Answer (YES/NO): YES